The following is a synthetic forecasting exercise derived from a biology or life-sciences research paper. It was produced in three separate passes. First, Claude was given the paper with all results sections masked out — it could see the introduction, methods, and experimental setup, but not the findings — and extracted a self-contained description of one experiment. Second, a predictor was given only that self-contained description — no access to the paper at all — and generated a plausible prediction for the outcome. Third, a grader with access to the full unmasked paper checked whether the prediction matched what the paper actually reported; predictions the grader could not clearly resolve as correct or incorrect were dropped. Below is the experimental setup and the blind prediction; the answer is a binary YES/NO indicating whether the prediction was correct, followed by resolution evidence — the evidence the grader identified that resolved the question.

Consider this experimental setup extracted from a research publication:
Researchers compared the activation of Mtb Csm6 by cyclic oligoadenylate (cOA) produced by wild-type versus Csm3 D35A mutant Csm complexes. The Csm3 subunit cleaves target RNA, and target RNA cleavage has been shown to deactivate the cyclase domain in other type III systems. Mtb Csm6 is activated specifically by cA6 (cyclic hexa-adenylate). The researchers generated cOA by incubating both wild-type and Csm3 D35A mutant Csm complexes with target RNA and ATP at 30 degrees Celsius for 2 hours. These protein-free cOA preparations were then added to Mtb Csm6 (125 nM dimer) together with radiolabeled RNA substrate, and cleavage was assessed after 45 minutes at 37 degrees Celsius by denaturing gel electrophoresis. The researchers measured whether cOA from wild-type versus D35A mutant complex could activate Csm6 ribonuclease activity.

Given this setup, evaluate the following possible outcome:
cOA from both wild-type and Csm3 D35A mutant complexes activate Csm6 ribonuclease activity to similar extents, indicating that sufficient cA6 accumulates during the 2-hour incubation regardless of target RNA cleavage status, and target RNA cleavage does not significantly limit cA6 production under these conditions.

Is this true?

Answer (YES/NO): NO